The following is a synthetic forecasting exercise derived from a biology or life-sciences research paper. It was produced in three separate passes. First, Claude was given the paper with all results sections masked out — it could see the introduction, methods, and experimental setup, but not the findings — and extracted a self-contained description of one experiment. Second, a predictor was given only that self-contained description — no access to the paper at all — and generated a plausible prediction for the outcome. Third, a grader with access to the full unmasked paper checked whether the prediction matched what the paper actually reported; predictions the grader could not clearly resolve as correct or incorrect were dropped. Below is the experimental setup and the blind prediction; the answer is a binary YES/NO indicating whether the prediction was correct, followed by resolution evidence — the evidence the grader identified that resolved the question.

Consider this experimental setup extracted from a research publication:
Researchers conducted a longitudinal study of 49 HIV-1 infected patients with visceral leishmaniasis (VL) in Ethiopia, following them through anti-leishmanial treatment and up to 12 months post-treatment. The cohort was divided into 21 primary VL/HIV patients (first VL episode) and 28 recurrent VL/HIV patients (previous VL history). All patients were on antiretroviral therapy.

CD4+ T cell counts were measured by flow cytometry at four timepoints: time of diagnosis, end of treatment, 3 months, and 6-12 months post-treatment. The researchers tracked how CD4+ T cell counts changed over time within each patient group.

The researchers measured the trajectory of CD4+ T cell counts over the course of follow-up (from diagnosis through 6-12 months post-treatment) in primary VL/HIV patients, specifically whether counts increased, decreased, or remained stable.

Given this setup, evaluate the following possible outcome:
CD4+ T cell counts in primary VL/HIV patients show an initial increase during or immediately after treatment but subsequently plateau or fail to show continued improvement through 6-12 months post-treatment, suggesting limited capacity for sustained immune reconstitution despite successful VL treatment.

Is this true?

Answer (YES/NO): NO